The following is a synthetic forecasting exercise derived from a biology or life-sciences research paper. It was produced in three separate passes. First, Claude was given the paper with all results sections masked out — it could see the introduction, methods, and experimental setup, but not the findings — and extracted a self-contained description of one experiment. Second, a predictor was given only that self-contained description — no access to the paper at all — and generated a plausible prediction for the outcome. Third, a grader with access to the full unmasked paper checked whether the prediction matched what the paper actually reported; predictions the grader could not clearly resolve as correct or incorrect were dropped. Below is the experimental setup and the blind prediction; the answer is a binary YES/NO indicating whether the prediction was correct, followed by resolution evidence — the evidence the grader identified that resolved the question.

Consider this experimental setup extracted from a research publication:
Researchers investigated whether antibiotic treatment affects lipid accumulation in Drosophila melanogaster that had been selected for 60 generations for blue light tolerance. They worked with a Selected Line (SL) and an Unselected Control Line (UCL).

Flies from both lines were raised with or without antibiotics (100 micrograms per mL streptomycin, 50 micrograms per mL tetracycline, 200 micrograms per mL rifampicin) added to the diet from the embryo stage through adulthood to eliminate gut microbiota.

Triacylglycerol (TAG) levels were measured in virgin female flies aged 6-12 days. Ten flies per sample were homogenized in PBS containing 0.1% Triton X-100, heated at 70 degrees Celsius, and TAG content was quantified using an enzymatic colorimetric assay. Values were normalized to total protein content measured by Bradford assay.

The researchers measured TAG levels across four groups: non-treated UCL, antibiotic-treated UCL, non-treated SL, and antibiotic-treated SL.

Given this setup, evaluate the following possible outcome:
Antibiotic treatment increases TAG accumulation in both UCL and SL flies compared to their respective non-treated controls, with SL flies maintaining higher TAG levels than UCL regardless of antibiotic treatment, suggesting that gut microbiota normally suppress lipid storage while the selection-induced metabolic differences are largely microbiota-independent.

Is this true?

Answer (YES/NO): NO